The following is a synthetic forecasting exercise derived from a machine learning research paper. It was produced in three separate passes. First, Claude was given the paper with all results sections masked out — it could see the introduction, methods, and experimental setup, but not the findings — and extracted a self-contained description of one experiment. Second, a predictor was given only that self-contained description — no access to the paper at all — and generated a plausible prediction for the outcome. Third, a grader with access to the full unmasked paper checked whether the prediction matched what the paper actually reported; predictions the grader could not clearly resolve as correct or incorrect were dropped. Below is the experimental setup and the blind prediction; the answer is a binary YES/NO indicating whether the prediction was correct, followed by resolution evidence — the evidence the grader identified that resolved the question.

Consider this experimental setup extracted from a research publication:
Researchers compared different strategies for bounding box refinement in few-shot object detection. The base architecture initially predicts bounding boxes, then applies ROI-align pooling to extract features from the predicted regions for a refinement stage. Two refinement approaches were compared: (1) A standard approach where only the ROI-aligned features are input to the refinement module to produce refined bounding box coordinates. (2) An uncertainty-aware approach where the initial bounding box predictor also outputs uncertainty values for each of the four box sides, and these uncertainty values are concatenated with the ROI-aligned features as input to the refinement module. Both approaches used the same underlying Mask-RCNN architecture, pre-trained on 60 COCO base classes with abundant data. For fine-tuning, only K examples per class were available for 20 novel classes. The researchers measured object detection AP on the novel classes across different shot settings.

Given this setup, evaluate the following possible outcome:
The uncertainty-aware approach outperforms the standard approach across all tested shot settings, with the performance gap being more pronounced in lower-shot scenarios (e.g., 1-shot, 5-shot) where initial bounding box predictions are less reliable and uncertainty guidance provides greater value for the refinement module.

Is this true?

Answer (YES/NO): NO